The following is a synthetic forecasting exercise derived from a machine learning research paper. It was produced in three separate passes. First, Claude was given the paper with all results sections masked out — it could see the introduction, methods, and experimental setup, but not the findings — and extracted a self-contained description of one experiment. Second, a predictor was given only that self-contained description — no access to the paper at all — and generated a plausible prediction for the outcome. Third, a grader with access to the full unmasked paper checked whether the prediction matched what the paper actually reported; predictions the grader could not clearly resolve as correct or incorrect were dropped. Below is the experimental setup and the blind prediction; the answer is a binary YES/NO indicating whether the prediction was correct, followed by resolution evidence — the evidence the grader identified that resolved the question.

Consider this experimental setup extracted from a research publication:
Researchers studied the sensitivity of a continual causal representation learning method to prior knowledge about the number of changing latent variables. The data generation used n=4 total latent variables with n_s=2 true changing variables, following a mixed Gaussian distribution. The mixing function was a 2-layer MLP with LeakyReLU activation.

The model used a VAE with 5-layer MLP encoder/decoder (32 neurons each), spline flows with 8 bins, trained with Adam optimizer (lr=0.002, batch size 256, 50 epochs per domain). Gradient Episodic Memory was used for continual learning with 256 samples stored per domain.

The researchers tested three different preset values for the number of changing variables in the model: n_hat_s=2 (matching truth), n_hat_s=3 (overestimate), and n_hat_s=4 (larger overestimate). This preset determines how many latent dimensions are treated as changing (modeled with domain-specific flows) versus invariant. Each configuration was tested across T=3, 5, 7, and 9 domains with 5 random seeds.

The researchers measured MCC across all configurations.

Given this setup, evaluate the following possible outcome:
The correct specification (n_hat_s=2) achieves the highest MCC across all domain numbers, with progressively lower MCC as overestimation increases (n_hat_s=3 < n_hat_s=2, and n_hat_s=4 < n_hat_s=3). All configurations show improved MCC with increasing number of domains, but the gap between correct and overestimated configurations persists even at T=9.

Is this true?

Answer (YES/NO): NO